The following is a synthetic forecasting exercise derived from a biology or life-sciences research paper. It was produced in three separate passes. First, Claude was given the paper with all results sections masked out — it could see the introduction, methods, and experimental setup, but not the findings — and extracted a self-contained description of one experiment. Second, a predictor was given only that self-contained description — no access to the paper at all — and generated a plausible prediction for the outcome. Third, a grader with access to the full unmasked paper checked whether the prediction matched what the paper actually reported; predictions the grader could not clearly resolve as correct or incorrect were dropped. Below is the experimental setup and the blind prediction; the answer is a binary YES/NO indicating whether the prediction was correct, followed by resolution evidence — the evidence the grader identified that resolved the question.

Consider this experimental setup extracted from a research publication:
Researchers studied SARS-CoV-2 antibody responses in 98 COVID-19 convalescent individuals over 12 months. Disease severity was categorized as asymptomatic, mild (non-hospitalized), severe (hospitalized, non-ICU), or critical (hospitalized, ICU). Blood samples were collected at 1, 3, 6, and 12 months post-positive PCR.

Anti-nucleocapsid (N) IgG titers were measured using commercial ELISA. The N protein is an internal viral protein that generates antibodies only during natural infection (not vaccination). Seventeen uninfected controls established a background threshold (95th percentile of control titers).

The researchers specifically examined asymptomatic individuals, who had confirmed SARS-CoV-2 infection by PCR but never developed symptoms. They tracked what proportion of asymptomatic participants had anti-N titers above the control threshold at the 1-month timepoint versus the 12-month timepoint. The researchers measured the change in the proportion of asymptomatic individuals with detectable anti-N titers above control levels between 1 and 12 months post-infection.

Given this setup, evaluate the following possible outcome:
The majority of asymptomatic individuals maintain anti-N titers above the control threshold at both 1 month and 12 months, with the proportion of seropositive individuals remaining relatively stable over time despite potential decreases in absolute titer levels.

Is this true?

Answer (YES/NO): NO